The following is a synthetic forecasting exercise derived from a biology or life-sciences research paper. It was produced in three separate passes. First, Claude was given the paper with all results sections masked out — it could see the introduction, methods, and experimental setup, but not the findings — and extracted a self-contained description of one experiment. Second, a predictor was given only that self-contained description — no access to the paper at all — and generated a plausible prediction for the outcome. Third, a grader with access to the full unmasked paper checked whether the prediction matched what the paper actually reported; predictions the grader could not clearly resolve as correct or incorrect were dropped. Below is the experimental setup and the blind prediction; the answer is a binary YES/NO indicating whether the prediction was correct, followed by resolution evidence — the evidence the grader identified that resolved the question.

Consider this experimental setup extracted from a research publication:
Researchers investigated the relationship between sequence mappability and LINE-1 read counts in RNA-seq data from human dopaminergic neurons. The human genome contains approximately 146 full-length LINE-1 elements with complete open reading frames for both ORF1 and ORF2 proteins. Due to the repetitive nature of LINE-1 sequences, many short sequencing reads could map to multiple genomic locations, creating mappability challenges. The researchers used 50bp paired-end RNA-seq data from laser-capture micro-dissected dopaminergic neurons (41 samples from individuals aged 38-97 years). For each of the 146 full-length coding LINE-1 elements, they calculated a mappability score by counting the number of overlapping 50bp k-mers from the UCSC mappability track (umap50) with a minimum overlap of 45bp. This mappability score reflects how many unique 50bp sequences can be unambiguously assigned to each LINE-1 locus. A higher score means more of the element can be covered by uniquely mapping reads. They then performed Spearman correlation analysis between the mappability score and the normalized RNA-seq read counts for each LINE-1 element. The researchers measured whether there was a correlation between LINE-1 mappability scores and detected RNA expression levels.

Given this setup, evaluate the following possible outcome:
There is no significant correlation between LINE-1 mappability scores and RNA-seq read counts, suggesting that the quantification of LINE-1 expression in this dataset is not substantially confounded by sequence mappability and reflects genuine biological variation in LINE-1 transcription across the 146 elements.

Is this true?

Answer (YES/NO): YES